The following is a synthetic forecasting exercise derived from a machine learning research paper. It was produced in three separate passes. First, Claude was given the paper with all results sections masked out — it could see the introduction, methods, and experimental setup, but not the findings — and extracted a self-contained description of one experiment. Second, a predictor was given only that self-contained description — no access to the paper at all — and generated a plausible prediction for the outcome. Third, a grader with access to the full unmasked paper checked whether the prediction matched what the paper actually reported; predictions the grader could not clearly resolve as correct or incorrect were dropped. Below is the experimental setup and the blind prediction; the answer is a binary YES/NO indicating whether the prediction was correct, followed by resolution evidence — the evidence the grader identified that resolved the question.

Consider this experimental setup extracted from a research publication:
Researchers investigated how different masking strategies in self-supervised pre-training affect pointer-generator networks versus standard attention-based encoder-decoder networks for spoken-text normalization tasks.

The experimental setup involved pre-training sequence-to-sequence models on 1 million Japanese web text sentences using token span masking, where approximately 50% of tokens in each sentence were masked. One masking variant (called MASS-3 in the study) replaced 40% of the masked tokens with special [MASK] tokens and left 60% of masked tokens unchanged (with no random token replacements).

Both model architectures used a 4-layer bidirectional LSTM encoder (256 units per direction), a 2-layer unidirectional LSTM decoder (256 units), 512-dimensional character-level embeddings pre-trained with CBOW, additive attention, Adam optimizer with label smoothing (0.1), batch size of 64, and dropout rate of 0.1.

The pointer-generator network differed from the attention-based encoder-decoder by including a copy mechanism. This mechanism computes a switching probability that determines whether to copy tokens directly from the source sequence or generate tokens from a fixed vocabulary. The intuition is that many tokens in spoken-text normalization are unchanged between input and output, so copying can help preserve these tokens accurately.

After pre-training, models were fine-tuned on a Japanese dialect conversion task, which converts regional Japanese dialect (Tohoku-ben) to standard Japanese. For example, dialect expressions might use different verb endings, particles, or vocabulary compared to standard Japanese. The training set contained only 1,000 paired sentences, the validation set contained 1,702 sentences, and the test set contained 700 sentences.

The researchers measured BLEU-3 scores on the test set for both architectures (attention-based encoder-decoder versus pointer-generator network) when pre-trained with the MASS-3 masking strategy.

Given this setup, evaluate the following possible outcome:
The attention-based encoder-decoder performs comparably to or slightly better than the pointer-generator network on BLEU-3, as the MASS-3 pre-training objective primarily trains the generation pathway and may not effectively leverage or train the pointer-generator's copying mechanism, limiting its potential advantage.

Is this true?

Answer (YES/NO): NO